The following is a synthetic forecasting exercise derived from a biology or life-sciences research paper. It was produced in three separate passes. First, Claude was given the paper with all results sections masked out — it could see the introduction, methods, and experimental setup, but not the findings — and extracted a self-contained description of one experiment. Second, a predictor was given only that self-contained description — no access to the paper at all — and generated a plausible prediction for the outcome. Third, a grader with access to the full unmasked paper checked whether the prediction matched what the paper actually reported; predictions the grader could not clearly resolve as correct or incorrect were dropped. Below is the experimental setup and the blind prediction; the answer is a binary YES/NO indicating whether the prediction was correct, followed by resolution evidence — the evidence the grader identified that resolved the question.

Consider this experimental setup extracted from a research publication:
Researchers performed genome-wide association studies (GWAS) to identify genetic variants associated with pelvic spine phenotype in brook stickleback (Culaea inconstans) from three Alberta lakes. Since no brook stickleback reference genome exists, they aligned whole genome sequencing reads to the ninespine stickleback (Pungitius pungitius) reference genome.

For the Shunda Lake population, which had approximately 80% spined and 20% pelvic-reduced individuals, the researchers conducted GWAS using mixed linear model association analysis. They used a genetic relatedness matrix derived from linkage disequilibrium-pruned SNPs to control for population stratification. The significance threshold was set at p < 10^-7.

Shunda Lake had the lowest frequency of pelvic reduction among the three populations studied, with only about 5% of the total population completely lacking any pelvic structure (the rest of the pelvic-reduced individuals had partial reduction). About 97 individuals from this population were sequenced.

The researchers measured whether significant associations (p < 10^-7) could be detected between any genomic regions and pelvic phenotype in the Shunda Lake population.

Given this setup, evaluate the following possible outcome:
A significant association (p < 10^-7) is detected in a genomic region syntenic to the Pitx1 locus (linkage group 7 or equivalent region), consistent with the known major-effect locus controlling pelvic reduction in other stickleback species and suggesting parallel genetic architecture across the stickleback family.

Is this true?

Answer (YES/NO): NO